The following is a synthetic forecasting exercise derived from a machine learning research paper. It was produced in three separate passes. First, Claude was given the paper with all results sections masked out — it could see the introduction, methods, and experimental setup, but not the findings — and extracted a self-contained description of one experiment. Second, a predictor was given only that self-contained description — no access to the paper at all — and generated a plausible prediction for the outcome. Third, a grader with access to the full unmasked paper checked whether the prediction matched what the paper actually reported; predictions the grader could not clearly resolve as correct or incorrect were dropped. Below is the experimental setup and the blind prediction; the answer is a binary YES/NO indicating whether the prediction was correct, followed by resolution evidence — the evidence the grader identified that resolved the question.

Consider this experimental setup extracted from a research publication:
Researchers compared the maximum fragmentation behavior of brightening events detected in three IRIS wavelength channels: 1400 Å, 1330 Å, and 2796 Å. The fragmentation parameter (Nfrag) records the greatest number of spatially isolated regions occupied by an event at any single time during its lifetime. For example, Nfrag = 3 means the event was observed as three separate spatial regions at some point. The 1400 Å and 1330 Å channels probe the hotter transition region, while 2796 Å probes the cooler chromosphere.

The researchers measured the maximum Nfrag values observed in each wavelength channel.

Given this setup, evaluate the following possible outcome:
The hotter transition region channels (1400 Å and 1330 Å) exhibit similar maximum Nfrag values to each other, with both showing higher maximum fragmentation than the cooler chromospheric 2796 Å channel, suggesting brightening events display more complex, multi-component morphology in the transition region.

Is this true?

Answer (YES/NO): YES